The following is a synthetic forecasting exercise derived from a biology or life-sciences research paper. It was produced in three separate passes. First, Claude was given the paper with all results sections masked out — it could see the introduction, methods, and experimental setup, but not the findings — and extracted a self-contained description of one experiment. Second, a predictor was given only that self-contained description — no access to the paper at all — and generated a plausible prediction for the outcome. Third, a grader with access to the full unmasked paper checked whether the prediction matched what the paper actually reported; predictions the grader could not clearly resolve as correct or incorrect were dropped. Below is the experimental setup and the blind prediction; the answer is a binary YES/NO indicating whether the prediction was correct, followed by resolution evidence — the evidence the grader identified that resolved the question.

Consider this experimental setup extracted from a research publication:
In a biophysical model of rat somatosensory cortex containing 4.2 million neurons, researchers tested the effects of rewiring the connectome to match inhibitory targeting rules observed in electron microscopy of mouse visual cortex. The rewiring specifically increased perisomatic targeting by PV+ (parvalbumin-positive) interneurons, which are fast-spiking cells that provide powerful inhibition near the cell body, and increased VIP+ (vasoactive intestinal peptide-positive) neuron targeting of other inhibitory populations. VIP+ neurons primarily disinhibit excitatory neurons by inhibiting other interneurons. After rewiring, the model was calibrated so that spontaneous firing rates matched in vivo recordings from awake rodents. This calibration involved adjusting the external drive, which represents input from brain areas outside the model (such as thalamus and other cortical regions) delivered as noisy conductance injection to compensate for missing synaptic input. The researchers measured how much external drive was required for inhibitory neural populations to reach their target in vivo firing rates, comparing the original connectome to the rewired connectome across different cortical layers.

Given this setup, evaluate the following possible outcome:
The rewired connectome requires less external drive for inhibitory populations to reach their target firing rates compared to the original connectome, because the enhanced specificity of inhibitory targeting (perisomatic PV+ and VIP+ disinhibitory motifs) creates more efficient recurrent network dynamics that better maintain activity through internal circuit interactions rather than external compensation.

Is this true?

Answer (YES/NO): NO